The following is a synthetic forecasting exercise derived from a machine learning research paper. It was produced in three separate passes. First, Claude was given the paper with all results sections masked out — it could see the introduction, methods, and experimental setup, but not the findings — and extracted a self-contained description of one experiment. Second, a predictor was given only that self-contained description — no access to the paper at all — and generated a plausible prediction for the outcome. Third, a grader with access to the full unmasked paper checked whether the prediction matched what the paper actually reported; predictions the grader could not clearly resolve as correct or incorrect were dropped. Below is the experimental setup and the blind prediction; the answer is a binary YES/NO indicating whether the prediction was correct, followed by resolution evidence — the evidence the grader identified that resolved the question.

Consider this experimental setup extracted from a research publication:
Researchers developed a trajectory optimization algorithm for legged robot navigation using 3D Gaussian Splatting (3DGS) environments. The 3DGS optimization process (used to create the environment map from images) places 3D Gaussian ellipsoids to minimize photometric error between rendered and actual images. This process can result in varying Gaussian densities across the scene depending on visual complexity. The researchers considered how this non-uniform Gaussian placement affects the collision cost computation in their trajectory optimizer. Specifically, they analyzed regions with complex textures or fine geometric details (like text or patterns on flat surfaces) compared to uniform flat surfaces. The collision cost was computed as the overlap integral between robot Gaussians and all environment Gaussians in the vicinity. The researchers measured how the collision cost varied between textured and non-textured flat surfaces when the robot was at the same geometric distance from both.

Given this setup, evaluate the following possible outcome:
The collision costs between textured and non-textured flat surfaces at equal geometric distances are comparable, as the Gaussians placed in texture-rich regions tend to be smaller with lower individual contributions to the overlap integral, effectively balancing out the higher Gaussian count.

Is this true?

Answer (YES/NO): NO